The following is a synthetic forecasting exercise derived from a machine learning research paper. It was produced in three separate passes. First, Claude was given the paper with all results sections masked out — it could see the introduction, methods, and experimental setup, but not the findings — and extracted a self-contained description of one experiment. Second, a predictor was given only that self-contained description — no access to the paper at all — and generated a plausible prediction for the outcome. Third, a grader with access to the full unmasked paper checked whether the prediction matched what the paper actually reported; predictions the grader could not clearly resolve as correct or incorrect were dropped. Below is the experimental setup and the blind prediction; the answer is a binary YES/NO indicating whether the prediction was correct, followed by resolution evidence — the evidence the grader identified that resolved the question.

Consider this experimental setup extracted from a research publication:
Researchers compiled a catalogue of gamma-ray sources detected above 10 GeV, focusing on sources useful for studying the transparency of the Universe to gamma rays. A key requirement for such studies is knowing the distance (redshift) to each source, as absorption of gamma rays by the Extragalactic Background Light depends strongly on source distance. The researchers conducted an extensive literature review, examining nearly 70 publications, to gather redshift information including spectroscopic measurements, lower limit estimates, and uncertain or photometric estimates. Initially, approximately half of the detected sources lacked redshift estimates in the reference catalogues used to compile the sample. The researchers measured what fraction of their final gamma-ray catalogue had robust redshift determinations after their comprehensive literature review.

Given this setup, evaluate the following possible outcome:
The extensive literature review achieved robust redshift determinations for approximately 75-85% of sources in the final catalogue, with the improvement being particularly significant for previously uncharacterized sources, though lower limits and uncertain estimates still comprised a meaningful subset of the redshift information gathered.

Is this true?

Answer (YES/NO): NO